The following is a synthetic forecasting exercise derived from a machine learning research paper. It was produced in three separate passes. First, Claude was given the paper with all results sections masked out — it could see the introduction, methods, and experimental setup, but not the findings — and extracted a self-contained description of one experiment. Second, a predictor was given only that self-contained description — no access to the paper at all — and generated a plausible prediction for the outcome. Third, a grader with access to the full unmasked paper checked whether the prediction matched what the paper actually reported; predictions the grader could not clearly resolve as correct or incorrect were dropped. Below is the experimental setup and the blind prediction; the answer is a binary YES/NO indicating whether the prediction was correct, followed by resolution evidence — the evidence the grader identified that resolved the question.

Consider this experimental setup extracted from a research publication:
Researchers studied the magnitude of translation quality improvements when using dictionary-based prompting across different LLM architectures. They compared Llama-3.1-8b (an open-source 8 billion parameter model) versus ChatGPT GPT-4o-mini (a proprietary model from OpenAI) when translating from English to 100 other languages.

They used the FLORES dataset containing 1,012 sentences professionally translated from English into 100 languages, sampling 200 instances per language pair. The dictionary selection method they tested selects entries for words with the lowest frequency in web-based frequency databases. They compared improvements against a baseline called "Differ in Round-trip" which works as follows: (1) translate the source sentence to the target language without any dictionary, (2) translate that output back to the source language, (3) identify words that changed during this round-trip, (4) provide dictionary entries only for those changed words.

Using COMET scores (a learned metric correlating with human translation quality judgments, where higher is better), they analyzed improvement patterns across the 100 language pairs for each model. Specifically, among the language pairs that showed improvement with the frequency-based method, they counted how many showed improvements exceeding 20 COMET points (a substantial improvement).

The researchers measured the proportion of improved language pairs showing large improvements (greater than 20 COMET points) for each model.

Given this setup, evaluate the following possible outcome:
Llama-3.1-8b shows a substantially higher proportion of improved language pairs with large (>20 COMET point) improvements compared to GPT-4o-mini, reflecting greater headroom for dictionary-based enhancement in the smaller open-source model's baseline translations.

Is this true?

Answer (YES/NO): YES